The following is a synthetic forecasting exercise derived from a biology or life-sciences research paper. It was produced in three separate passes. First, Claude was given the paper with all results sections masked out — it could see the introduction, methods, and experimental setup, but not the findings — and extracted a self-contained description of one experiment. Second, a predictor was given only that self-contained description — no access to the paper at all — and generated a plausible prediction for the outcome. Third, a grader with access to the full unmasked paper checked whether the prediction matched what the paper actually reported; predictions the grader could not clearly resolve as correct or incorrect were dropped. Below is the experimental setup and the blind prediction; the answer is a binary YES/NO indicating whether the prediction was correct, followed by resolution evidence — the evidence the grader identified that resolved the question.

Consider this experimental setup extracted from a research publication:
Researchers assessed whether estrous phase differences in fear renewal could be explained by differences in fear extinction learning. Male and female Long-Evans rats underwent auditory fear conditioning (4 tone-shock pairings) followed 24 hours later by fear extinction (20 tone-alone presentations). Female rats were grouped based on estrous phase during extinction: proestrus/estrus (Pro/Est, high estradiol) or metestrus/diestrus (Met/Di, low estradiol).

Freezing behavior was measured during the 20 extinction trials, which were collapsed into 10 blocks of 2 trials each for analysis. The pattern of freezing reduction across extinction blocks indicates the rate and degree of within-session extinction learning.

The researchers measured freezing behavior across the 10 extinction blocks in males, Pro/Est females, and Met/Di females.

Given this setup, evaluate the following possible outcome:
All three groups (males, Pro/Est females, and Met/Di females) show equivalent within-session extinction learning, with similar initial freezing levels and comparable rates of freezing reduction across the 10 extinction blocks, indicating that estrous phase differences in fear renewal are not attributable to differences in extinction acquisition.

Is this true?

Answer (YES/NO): YES